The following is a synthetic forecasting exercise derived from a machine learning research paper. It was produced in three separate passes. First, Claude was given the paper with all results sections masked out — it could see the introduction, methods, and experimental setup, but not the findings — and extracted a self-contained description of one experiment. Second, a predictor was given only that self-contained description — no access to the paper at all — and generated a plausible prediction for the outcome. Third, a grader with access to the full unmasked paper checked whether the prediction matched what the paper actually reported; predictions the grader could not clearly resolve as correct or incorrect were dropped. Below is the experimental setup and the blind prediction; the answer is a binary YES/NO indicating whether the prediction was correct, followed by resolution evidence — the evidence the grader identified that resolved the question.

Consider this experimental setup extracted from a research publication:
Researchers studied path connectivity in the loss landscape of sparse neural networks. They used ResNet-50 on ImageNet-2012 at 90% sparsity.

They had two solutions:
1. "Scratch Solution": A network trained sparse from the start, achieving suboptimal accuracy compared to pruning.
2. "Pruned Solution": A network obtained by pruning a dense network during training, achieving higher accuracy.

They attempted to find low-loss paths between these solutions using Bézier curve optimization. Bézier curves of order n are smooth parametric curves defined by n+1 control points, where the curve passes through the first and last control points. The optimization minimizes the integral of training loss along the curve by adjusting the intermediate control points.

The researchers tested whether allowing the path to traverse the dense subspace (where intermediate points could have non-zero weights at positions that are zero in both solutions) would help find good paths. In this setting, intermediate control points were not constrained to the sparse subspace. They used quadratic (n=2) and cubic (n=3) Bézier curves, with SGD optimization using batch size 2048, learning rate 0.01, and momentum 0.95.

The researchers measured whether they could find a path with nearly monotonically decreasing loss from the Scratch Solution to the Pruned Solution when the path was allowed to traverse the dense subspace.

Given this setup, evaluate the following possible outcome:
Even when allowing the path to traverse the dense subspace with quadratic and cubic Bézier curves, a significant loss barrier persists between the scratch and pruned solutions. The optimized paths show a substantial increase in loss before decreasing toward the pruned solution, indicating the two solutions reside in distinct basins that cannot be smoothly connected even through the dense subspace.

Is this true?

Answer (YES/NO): NO